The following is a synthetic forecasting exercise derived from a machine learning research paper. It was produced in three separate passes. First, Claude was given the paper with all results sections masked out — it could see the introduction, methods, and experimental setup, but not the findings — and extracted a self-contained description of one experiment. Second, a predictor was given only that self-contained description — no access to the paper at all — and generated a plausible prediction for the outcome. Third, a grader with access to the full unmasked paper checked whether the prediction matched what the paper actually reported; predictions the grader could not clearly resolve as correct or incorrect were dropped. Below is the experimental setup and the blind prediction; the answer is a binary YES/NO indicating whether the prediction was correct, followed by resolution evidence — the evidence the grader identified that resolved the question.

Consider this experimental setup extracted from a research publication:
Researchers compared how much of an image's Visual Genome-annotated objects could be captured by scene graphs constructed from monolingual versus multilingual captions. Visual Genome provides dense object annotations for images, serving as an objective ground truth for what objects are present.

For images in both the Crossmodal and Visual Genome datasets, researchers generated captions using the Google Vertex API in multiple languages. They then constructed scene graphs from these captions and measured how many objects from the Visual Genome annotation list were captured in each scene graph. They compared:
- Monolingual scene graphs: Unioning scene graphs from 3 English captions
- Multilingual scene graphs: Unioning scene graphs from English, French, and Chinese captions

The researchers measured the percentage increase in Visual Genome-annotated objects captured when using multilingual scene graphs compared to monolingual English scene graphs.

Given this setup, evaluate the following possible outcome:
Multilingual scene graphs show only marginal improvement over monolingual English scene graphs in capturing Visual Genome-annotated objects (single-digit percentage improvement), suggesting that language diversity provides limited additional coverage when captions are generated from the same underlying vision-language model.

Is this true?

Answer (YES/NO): NO